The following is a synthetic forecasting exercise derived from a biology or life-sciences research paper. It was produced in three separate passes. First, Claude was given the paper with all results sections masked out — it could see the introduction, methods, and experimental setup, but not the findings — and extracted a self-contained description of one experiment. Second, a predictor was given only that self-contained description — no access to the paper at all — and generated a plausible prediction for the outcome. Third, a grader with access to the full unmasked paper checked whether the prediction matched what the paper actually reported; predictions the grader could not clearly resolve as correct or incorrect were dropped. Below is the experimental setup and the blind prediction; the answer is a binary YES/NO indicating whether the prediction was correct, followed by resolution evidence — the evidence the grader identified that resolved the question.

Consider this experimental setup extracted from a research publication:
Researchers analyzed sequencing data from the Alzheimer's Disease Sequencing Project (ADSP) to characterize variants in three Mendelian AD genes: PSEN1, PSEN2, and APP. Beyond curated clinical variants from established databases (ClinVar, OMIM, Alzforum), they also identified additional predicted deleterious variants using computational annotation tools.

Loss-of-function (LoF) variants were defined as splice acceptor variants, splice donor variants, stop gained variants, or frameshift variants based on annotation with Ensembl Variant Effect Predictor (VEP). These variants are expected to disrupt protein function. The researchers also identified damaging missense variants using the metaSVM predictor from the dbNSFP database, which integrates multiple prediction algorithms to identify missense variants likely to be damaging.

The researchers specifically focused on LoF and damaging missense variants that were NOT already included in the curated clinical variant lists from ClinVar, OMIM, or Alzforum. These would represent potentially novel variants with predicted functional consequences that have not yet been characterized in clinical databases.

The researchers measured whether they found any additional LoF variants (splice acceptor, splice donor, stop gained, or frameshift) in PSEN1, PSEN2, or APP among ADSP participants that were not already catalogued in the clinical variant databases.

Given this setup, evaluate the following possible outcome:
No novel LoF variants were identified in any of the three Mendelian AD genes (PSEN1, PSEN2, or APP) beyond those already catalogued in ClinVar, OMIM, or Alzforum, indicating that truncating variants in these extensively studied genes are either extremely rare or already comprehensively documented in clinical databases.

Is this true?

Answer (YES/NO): NO